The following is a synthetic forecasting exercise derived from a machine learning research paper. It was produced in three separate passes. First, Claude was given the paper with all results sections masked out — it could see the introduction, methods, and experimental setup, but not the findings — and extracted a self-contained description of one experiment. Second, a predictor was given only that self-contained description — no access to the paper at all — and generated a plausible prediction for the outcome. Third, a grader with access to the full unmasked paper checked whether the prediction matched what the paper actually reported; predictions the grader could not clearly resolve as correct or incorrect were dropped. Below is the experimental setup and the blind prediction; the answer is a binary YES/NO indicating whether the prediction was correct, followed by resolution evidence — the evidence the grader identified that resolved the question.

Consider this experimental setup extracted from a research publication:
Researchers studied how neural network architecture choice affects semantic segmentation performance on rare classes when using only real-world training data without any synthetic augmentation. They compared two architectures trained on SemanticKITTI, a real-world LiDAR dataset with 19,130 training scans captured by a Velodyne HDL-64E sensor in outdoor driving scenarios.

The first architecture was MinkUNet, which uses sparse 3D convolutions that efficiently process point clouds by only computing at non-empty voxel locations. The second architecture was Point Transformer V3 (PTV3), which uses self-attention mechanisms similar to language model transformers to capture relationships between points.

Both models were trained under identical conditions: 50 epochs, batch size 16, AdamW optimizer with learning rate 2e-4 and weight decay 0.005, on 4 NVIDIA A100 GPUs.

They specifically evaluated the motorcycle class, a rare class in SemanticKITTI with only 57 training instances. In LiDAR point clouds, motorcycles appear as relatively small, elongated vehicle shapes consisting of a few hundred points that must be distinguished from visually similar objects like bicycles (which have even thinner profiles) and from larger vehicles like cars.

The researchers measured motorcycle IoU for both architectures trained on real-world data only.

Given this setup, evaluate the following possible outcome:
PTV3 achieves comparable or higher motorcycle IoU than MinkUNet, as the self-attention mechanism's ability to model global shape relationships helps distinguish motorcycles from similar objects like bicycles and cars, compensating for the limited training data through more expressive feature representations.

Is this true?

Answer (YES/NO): YES